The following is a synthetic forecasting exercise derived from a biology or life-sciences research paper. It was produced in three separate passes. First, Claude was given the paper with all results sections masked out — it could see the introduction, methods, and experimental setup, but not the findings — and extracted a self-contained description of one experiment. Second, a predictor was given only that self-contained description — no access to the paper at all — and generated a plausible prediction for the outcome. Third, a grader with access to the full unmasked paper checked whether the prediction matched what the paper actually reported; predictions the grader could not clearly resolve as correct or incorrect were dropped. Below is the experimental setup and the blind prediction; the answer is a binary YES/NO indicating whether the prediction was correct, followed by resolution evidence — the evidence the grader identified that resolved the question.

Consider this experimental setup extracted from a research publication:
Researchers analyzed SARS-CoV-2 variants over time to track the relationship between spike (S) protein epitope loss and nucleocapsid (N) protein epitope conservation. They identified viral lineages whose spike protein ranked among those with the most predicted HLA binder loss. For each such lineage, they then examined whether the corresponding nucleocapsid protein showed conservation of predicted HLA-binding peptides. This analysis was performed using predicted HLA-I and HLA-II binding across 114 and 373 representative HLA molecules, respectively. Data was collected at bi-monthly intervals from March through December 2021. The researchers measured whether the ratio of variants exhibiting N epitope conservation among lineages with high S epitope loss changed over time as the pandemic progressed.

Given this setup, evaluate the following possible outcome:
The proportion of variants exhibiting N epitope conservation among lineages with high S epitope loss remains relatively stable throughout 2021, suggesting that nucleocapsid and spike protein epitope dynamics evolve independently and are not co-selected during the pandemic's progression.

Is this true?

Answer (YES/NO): NO